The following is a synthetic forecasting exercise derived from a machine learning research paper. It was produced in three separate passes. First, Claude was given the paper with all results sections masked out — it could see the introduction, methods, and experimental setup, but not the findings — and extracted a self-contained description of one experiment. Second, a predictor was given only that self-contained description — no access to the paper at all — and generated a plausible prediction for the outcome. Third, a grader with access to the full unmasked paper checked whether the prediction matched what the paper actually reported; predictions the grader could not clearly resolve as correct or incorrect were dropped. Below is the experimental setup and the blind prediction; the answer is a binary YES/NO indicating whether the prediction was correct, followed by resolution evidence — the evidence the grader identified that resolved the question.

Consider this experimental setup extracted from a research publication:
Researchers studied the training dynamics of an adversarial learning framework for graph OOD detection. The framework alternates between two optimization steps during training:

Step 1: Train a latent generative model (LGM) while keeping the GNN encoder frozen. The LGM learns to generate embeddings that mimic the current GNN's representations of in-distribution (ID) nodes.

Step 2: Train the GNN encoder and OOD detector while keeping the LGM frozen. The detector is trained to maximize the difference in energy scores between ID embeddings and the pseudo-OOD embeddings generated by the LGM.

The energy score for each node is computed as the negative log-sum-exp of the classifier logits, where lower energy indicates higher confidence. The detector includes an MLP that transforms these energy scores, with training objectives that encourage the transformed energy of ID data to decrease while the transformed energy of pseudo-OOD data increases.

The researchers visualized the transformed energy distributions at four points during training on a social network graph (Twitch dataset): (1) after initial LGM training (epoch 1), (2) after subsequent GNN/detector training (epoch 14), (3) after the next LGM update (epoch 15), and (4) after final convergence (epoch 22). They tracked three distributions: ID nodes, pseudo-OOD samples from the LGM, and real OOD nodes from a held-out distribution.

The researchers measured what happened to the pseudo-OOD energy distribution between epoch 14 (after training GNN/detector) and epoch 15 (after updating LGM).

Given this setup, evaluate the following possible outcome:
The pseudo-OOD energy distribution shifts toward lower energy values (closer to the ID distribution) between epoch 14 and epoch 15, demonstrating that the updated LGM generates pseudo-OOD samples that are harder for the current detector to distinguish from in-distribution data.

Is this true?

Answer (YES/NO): YES